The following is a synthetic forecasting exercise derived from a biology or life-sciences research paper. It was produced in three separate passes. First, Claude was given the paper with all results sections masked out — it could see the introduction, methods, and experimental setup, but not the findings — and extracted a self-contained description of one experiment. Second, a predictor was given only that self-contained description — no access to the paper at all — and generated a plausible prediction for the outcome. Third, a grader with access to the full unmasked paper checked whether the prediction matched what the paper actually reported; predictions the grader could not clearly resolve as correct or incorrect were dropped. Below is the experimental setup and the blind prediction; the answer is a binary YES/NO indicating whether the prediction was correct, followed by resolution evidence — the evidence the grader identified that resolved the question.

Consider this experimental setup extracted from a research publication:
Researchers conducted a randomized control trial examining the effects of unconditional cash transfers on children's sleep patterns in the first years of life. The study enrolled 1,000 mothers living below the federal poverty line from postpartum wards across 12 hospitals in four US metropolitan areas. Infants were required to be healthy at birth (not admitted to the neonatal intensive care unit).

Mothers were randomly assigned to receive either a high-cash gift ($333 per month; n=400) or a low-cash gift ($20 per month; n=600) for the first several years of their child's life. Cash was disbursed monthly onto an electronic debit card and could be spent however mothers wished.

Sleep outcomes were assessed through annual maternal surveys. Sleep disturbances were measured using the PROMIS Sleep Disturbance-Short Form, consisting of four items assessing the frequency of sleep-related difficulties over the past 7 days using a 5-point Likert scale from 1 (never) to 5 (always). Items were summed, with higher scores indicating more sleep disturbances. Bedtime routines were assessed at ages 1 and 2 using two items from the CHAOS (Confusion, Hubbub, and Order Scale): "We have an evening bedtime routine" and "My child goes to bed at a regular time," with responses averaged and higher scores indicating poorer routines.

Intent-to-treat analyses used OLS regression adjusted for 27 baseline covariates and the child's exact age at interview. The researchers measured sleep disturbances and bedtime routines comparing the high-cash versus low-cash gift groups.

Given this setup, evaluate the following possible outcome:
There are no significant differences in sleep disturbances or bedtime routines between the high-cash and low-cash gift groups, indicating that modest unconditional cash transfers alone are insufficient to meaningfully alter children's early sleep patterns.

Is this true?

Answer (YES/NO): YES